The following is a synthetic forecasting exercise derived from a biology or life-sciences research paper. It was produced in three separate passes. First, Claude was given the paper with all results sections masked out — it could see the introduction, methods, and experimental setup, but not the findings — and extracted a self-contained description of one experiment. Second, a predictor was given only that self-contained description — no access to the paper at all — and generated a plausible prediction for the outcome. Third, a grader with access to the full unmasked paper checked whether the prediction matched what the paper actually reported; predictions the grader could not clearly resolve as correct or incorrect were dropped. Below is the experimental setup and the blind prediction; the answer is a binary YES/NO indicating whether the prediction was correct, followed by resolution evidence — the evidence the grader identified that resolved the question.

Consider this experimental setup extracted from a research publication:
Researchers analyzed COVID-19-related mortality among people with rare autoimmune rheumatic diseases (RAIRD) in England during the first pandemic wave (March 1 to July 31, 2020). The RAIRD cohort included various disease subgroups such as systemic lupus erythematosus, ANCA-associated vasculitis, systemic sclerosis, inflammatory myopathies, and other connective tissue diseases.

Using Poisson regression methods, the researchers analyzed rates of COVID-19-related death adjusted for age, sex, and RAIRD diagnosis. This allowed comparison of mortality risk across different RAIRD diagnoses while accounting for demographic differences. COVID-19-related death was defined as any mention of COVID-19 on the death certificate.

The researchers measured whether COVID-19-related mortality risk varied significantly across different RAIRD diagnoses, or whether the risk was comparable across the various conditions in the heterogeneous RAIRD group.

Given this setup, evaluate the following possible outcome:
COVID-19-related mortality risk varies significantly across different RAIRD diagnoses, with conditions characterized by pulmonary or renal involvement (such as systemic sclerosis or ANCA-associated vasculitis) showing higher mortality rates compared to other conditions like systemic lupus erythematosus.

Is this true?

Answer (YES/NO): NO